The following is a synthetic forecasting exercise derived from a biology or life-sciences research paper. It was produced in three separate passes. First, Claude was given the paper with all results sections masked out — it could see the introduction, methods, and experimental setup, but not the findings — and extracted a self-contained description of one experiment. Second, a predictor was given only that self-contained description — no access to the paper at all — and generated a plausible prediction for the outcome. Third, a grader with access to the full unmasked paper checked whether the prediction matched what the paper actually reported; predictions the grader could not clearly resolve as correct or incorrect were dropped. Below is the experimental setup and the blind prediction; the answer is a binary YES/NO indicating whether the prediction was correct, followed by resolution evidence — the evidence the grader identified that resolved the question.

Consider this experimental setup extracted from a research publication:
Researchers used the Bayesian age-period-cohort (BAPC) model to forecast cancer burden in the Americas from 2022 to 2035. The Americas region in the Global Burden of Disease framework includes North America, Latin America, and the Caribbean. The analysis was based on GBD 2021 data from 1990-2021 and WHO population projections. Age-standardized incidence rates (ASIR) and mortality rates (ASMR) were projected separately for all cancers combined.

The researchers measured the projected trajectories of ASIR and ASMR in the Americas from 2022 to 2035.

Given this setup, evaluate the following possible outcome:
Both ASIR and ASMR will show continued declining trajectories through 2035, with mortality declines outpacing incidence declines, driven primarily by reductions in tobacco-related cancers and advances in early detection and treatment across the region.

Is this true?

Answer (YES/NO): NO